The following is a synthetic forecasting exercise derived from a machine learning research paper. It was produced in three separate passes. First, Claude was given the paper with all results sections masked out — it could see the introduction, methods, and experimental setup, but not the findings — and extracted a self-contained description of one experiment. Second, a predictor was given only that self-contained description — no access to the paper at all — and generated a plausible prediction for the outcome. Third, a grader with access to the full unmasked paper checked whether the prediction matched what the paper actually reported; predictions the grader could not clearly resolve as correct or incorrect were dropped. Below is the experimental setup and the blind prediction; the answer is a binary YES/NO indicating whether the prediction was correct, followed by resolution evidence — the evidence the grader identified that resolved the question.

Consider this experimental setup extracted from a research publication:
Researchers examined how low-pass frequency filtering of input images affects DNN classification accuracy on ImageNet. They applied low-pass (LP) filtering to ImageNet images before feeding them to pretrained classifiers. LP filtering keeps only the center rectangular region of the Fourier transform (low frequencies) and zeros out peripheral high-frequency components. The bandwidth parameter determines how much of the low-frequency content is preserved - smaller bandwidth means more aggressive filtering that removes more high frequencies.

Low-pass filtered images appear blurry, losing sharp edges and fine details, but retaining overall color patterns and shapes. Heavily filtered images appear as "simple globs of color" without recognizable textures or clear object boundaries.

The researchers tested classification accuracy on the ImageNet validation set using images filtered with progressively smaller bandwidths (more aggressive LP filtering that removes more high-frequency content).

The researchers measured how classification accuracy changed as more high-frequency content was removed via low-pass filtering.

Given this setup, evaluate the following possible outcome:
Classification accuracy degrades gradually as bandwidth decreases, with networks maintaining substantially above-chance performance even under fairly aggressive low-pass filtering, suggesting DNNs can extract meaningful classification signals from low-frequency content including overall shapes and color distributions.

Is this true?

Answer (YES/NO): NO